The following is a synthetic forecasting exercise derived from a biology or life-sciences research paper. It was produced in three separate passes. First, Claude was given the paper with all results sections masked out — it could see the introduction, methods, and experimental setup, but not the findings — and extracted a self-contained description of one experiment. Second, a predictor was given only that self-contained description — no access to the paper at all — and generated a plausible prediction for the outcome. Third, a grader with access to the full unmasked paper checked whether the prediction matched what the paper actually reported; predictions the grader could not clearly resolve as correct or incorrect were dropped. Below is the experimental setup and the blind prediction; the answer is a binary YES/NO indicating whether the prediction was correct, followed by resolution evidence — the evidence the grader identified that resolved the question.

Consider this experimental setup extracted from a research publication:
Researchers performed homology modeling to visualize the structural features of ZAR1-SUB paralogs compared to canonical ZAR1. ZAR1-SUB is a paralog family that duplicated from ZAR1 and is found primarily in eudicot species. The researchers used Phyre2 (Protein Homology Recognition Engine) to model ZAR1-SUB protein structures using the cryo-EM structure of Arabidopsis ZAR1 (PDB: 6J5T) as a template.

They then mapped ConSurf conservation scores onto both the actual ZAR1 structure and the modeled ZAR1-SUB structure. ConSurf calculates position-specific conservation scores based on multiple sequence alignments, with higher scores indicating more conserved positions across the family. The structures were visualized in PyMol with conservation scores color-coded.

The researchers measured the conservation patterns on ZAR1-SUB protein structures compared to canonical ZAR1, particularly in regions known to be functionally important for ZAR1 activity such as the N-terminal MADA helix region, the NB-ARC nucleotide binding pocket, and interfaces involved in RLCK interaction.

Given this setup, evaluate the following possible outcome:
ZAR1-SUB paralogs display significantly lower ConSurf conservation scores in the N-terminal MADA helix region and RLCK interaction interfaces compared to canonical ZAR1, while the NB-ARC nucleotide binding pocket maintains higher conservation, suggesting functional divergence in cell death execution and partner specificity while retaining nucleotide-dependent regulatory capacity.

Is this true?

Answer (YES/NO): YES